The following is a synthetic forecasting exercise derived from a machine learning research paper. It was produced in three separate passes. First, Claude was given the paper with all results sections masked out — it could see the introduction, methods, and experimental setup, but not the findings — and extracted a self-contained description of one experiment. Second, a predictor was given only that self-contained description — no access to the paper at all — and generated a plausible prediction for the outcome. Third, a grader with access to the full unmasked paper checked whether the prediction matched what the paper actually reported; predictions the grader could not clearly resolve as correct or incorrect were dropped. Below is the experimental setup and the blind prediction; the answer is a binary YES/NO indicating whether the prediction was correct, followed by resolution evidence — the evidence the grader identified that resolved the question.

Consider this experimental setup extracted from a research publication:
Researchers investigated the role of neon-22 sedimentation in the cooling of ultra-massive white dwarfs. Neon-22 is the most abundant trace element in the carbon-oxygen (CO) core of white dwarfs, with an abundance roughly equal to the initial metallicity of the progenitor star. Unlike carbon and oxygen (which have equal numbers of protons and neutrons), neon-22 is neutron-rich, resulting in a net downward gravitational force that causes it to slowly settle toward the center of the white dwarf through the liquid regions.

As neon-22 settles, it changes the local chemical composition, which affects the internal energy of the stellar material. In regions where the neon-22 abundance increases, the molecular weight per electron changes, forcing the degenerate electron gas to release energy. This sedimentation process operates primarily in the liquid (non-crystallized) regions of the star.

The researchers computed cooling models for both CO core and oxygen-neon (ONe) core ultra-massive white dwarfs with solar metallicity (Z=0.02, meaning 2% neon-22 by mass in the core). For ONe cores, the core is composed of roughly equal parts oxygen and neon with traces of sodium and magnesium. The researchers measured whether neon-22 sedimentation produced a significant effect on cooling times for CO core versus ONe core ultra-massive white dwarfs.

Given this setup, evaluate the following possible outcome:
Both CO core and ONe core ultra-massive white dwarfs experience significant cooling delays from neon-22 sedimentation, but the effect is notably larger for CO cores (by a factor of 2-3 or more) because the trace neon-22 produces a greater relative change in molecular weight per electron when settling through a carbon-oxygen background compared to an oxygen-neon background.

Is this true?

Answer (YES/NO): NO